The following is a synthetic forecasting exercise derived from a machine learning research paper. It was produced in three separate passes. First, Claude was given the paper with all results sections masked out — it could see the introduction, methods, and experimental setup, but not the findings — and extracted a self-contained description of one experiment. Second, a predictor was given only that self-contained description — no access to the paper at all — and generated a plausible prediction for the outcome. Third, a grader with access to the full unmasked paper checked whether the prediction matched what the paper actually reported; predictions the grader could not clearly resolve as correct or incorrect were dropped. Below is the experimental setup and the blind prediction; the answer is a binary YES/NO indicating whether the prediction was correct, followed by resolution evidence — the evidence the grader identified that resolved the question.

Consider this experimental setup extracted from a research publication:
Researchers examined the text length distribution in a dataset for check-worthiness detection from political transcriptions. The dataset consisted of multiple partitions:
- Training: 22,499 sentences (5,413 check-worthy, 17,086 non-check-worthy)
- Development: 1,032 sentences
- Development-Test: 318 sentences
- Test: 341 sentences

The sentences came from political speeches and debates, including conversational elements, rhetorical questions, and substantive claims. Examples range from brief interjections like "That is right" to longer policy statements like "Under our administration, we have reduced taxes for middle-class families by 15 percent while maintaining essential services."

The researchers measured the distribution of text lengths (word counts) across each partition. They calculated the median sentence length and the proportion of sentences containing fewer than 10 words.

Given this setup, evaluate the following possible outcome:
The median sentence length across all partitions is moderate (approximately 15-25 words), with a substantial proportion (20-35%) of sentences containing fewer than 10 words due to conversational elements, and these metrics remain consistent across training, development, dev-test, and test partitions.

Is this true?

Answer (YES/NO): NO